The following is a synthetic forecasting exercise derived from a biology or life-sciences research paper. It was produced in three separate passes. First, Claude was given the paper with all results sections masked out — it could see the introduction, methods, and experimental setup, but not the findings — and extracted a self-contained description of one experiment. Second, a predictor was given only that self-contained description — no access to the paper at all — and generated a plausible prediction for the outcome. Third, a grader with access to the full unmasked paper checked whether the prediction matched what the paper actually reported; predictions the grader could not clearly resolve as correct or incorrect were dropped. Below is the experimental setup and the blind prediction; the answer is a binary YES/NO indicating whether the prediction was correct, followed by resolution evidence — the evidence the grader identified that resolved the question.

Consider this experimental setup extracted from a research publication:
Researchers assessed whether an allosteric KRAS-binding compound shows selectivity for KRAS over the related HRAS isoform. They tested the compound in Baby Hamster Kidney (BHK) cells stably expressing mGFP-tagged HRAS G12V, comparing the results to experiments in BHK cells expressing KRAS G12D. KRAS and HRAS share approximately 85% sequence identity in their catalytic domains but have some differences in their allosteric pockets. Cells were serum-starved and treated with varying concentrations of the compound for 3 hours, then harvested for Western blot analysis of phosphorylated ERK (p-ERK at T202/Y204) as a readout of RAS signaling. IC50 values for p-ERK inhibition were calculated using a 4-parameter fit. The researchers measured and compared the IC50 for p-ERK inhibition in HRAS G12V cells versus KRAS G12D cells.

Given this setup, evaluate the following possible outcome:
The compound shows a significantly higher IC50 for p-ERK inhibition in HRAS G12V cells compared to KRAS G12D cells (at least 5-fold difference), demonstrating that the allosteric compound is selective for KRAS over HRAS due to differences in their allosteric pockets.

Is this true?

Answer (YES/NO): YES